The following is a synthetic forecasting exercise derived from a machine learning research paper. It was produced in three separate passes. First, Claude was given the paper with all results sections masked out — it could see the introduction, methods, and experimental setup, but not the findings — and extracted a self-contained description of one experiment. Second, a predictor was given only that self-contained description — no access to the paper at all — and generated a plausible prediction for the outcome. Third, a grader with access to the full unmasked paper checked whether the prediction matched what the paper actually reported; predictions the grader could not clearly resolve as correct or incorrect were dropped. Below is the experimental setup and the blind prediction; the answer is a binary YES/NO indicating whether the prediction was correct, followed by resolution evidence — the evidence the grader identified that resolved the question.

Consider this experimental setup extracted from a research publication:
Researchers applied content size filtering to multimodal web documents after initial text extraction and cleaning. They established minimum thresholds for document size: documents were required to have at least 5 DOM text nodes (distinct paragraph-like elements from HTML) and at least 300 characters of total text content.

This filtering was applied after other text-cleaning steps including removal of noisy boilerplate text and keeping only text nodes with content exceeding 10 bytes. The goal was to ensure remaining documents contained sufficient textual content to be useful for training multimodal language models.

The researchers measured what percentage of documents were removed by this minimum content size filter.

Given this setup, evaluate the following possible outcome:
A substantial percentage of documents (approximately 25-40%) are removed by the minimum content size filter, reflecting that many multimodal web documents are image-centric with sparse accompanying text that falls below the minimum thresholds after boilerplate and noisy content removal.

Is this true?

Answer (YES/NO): NO